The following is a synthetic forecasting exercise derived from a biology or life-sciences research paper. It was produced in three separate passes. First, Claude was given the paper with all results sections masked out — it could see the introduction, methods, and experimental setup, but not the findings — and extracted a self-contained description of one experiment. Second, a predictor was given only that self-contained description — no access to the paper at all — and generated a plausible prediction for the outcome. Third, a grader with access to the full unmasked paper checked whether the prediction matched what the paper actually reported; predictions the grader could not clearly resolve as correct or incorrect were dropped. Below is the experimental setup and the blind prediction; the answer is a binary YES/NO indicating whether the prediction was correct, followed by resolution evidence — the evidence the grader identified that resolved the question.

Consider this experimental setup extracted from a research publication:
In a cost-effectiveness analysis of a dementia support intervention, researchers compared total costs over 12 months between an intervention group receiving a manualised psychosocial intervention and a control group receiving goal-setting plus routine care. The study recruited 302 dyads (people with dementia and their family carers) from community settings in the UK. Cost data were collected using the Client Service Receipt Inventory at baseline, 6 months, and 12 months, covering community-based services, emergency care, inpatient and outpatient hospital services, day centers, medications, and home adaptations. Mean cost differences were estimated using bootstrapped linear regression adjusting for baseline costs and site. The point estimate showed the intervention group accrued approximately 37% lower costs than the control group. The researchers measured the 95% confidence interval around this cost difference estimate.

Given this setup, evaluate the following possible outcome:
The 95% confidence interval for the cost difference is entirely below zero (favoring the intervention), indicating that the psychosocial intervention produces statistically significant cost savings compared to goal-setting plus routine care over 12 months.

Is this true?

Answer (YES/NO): NO